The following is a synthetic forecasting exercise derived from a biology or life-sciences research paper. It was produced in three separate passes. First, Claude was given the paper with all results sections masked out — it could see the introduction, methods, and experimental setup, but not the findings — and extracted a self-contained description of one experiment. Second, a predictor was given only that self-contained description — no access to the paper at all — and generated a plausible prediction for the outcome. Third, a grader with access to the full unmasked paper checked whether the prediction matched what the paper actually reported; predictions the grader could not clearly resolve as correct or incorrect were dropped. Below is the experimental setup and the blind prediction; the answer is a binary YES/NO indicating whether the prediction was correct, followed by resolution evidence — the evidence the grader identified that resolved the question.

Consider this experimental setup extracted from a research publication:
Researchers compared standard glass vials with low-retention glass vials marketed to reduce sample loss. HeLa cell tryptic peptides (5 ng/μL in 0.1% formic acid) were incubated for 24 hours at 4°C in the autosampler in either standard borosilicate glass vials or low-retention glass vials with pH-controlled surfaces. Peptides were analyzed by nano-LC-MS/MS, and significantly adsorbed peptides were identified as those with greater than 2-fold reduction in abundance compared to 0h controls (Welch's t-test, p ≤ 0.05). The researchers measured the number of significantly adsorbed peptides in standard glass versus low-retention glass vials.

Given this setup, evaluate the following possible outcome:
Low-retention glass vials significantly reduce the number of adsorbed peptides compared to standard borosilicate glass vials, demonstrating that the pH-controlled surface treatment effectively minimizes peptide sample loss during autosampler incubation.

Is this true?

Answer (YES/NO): NO